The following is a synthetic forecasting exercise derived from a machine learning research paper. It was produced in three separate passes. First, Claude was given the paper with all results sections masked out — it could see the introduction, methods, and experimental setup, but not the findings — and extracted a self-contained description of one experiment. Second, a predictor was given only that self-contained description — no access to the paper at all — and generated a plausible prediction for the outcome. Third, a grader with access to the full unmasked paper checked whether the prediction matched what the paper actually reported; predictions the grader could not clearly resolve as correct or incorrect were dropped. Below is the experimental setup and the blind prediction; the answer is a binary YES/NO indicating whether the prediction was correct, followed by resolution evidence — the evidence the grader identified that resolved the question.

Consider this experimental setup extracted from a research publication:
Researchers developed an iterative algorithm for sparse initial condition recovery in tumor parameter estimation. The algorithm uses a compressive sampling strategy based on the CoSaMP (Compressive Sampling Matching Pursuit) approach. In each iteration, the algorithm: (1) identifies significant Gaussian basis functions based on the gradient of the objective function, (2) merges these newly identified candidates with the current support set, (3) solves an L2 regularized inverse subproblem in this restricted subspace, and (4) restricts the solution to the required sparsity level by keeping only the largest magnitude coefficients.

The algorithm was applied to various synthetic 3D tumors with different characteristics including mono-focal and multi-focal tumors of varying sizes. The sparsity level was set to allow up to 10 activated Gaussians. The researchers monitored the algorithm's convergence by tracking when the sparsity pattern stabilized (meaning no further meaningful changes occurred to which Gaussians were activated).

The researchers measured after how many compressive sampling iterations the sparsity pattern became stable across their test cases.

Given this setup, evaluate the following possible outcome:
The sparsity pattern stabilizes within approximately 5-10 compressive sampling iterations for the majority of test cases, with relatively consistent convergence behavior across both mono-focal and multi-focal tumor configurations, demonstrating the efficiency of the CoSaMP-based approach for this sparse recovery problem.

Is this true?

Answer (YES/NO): NO